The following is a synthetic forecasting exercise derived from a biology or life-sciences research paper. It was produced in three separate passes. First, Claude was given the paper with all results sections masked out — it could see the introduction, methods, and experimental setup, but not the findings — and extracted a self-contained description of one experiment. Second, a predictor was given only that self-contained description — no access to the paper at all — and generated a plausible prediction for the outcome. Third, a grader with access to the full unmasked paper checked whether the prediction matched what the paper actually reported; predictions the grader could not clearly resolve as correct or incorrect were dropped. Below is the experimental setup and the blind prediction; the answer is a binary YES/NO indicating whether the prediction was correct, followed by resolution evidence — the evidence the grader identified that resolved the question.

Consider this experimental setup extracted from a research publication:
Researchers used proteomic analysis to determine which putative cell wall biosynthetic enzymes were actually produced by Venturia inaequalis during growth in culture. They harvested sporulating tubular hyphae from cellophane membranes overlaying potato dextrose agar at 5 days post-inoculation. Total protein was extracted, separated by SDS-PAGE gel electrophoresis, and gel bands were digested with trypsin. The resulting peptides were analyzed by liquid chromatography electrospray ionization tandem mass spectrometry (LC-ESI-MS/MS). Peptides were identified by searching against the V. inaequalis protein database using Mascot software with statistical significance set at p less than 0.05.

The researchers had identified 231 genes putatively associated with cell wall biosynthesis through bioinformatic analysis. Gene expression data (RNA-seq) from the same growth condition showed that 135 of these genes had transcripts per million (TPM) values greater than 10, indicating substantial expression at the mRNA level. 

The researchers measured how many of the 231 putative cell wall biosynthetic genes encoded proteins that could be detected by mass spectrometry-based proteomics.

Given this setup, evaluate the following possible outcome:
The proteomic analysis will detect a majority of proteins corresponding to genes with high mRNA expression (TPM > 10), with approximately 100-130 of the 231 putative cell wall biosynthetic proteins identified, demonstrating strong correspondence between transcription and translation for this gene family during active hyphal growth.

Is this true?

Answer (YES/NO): NO